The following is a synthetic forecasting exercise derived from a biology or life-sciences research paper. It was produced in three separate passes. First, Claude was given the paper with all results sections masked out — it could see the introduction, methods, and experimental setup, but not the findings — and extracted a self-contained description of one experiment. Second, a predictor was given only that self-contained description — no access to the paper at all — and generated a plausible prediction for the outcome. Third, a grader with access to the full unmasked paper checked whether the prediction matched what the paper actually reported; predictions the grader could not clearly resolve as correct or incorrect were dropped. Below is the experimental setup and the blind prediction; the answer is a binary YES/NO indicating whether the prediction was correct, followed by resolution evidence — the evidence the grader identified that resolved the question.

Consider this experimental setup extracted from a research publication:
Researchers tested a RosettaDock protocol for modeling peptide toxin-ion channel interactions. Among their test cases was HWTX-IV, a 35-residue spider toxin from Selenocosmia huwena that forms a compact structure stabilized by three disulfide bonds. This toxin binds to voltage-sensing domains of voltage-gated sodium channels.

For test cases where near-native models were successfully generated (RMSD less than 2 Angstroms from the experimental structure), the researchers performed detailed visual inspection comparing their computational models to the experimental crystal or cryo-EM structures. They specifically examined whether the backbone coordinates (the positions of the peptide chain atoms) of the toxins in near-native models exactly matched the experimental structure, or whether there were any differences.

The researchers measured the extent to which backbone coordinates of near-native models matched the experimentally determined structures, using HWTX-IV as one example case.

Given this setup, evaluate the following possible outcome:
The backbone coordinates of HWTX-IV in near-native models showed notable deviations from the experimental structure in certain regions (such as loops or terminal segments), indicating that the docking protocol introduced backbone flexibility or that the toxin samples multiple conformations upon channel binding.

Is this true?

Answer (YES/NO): NO